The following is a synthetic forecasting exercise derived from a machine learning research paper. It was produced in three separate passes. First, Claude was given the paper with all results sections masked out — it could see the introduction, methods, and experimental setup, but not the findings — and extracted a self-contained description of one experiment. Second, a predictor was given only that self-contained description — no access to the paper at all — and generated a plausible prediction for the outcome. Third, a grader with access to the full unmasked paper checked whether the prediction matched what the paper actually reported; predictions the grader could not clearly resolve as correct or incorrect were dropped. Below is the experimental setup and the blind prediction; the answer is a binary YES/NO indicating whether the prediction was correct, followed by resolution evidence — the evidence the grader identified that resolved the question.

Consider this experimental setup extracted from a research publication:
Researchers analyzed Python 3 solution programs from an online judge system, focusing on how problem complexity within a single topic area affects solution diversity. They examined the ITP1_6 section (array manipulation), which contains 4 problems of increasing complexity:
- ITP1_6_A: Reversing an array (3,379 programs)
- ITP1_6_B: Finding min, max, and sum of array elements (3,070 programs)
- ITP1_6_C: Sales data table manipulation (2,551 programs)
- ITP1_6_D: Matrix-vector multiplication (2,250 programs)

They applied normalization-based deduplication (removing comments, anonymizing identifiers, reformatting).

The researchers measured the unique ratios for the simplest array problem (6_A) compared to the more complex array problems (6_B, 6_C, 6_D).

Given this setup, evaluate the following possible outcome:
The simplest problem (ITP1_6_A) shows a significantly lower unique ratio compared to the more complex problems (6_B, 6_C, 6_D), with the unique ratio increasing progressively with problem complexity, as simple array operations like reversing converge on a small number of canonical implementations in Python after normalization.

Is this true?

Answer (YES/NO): NO